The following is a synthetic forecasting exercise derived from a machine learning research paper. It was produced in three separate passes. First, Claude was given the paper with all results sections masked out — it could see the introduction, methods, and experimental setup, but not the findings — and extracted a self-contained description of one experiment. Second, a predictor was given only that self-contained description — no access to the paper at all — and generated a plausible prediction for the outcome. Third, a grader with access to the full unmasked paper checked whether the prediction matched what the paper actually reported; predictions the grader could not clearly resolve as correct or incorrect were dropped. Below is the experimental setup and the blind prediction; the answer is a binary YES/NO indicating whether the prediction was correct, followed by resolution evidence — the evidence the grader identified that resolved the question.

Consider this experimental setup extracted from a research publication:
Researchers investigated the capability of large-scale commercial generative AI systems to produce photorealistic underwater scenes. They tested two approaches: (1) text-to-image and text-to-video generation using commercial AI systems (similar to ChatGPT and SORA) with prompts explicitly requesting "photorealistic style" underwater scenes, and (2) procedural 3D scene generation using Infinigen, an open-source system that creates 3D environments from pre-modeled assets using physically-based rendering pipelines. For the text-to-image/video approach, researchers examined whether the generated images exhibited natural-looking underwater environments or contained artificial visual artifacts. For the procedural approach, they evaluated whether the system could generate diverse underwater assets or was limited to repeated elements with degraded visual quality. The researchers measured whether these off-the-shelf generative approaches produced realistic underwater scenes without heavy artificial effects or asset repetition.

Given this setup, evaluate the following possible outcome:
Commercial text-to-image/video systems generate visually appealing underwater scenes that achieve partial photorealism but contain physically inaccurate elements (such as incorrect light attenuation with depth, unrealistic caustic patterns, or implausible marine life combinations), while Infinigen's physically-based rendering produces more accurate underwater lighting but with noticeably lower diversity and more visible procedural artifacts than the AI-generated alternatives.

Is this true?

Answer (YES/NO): NO